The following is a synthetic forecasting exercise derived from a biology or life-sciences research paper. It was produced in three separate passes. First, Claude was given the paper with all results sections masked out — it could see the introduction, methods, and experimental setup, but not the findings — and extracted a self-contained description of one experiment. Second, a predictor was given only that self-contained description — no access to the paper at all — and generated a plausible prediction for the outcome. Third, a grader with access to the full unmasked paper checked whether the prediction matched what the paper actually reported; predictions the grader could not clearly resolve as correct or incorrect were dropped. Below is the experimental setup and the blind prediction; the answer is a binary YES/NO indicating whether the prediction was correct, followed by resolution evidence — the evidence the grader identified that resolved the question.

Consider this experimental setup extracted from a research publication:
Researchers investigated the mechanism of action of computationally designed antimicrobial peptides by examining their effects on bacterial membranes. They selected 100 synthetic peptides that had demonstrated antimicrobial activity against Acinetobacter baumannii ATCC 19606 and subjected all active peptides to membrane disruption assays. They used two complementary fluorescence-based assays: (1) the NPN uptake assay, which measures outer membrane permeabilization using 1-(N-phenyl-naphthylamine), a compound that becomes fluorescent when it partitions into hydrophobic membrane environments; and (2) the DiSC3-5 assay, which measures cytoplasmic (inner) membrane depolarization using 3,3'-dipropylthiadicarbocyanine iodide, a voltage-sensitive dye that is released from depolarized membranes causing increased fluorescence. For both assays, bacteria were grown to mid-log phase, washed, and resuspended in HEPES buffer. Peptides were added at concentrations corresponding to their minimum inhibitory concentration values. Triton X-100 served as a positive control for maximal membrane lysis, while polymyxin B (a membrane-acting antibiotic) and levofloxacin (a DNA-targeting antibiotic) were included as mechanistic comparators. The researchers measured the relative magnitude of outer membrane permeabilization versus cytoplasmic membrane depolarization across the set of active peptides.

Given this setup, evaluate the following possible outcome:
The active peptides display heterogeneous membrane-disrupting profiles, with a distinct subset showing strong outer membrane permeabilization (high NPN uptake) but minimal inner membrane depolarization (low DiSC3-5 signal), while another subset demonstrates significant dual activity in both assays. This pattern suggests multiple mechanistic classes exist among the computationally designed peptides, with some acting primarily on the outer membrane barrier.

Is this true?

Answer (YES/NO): NO